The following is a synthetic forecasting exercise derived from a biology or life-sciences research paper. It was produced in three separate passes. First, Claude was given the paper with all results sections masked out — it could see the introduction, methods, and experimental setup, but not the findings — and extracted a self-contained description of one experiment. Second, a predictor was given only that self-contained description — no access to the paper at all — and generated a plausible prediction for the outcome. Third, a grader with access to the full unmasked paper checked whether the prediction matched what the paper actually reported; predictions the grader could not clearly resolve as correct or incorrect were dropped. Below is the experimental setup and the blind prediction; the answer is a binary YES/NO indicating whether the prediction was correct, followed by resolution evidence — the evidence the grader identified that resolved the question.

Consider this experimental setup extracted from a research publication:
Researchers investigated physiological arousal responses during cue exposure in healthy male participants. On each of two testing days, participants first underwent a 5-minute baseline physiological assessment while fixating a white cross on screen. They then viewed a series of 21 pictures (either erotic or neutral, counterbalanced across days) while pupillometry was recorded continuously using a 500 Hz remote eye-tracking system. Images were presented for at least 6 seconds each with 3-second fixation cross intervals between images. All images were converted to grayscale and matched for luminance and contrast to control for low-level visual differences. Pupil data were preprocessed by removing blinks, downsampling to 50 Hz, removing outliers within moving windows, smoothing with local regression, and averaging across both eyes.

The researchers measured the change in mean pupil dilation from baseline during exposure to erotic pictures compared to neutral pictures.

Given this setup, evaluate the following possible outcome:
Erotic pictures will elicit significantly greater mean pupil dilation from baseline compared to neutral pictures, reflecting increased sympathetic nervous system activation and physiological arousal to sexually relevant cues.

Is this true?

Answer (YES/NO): YES